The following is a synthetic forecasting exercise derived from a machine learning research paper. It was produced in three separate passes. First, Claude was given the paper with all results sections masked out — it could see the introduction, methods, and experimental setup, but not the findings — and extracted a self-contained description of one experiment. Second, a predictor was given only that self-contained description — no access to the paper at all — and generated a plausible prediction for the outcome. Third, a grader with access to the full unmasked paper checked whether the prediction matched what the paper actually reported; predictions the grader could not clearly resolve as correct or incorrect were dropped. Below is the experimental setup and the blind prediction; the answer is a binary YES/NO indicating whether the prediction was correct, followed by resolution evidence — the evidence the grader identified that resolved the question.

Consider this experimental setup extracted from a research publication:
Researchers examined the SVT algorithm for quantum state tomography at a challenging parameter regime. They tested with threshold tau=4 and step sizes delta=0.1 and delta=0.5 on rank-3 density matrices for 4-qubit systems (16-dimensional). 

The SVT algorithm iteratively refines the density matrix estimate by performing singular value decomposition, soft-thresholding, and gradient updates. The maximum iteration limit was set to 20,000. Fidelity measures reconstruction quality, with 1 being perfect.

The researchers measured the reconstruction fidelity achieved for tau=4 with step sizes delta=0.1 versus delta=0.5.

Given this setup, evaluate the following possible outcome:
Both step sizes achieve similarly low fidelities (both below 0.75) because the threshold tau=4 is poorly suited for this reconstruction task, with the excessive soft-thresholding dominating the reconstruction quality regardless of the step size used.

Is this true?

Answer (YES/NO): NO